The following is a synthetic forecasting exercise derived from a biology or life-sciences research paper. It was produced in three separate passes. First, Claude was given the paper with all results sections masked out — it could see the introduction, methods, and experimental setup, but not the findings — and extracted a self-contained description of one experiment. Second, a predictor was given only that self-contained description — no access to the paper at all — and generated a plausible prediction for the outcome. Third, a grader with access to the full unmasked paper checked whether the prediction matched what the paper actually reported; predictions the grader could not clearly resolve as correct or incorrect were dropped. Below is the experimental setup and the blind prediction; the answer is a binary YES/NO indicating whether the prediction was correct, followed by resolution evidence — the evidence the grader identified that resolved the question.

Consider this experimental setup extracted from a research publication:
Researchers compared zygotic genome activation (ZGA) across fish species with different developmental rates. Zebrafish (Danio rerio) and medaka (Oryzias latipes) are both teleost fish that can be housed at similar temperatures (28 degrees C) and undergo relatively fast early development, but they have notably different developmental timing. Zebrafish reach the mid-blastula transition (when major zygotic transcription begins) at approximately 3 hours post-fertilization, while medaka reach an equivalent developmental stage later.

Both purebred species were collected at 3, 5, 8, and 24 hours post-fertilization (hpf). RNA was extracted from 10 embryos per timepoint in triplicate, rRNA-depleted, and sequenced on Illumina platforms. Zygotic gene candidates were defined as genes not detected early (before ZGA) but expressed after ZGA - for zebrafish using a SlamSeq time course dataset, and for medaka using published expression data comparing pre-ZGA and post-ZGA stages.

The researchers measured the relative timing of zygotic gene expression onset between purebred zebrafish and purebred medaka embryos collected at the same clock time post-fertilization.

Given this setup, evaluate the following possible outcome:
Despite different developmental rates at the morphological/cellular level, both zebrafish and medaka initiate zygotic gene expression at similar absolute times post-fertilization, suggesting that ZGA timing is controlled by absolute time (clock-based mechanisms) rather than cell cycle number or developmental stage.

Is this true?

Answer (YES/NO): NO